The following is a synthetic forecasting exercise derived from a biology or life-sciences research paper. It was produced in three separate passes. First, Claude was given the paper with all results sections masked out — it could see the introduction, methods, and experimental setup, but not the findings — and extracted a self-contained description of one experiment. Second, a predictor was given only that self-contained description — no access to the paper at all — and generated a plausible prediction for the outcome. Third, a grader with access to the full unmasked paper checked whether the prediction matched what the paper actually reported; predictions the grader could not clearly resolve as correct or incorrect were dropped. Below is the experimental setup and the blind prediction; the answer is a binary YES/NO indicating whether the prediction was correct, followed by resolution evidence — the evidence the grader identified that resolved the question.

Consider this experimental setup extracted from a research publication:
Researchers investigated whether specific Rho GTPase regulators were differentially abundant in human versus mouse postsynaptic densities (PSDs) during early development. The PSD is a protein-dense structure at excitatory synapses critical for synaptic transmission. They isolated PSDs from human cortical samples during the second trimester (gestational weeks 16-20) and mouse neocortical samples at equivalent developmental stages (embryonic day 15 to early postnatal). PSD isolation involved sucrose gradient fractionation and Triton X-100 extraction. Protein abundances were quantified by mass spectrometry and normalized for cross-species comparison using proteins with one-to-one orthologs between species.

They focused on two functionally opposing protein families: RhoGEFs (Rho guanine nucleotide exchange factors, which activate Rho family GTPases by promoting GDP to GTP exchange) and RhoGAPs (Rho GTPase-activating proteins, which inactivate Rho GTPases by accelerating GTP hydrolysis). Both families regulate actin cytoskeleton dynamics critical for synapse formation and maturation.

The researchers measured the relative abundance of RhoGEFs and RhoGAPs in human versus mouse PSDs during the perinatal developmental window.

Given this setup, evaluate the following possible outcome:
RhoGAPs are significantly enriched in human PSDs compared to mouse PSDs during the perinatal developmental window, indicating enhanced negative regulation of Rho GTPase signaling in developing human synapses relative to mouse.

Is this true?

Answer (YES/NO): NO